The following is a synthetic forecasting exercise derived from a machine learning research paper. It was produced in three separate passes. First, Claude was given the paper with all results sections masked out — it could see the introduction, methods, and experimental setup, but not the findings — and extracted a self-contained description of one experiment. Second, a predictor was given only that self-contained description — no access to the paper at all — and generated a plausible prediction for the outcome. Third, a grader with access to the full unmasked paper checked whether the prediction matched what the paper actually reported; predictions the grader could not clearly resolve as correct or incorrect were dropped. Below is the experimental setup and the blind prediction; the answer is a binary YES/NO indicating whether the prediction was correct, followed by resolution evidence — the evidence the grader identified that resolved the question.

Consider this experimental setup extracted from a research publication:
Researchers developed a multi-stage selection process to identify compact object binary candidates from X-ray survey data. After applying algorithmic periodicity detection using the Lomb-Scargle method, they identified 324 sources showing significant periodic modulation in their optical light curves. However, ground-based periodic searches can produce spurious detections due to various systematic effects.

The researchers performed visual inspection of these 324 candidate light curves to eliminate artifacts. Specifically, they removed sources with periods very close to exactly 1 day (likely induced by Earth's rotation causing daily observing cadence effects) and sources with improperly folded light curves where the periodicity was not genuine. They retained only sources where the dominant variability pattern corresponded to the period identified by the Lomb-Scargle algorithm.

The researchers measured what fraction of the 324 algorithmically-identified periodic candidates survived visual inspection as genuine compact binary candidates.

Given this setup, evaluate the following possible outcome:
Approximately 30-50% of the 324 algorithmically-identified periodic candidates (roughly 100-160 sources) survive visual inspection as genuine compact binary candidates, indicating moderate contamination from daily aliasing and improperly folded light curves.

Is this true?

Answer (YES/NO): NO